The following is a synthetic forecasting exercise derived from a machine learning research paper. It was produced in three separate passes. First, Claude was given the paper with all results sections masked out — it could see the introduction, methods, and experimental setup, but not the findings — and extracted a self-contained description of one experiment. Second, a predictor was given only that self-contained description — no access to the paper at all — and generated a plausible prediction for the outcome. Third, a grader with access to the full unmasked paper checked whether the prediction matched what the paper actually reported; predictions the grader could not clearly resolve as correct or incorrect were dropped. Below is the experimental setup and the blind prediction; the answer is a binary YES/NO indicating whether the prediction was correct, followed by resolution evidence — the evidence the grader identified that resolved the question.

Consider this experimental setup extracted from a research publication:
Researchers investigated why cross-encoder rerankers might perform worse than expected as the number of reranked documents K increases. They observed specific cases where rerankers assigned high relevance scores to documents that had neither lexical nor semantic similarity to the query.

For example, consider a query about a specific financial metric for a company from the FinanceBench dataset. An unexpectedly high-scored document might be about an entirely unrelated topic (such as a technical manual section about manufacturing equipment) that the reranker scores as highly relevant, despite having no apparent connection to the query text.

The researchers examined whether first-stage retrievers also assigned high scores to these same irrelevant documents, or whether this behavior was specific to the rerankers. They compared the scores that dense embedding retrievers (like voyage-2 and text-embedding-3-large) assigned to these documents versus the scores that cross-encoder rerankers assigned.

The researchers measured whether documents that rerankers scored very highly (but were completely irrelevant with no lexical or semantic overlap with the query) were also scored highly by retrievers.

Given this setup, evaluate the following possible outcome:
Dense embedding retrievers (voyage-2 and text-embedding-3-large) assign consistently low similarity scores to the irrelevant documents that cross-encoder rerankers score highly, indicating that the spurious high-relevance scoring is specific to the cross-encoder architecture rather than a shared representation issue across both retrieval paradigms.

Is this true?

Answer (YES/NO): YES